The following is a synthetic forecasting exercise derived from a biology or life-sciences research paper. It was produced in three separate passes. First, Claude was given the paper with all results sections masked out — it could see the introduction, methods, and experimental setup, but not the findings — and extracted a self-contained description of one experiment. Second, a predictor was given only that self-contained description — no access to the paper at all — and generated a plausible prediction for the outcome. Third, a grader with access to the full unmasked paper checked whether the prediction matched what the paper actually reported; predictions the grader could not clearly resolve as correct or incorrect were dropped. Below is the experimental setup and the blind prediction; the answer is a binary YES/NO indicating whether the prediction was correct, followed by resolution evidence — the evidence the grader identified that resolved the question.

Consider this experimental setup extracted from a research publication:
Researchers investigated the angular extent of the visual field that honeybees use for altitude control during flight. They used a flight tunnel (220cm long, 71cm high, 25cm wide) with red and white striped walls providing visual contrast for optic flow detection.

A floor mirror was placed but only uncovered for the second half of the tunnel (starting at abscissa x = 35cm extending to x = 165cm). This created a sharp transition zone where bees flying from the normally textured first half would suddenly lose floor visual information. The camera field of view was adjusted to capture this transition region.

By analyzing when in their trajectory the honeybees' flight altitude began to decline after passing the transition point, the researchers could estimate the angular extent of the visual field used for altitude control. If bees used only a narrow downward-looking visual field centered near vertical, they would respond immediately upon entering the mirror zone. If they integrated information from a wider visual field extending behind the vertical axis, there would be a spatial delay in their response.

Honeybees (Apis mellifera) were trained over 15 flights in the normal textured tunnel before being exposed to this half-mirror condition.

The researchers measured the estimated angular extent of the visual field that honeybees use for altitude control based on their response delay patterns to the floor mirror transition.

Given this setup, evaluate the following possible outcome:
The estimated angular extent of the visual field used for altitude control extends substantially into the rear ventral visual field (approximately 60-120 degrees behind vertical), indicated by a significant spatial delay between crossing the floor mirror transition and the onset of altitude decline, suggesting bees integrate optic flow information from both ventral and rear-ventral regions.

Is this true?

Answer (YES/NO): YES